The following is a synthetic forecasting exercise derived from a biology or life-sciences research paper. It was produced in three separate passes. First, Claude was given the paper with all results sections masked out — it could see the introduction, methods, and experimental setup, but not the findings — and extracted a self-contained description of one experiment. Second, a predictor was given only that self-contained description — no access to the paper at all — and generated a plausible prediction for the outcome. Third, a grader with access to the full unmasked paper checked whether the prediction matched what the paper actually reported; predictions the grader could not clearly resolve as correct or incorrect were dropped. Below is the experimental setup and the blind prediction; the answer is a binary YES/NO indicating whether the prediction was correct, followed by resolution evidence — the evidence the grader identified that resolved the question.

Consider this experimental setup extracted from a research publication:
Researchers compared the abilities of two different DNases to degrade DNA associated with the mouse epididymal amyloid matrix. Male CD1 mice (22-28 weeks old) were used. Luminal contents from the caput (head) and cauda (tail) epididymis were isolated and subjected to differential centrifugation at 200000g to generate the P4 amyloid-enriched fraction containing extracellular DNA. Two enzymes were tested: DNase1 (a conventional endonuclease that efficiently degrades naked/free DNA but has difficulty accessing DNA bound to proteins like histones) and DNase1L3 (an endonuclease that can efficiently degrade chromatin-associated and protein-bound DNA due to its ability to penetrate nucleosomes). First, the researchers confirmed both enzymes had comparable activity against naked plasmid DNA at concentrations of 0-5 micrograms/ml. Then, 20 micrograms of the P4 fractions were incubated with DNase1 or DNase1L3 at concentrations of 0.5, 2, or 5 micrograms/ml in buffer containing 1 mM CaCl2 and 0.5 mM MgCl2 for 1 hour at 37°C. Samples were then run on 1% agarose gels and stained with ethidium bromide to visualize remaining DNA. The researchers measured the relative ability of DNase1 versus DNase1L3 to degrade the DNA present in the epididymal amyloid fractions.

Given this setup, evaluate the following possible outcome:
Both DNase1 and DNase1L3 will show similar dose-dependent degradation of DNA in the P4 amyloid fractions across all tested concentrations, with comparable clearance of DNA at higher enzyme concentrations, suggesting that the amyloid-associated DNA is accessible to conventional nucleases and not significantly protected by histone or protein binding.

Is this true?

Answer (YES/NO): NO